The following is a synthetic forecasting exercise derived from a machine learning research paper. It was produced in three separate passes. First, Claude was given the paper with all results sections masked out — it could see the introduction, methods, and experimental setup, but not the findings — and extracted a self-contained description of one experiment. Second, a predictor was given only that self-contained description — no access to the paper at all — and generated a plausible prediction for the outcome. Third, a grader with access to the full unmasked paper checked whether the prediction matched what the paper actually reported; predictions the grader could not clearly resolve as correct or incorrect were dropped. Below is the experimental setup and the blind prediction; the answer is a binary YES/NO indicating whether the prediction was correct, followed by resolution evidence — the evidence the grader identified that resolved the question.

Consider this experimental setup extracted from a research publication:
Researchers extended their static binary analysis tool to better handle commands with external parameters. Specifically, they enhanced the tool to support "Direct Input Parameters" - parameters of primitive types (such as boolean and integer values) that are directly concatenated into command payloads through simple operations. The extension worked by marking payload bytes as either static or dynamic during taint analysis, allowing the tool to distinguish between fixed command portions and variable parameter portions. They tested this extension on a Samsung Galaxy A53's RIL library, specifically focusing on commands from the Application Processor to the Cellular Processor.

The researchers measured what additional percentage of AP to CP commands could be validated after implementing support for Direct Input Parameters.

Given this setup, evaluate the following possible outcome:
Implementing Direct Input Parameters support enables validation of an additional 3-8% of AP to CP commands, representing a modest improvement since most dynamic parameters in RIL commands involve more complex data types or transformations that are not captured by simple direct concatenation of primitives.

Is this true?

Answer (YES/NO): NO